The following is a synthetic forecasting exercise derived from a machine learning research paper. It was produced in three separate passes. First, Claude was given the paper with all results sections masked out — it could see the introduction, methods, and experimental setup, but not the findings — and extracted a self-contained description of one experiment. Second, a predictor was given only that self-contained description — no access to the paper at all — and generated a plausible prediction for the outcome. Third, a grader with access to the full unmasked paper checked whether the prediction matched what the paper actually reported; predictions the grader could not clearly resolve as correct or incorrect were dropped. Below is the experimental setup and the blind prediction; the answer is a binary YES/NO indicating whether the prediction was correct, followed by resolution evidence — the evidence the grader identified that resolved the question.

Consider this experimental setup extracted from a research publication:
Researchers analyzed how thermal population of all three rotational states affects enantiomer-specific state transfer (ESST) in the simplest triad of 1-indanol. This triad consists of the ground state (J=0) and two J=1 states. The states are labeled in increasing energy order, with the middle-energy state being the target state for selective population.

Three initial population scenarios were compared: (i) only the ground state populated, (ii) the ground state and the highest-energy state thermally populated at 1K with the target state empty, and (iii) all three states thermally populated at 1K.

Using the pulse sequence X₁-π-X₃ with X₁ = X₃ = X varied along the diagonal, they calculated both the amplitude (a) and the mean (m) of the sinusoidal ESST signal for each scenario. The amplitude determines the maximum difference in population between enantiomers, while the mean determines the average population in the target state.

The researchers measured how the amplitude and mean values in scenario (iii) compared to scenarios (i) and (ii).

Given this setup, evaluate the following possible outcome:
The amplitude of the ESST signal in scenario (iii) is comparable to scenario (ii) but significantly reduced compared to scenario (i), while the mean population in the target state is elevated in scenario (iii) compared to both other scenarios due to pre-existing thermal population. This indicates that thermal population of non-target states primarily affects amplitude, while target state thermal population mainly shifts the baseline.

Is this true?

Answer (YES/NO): NO